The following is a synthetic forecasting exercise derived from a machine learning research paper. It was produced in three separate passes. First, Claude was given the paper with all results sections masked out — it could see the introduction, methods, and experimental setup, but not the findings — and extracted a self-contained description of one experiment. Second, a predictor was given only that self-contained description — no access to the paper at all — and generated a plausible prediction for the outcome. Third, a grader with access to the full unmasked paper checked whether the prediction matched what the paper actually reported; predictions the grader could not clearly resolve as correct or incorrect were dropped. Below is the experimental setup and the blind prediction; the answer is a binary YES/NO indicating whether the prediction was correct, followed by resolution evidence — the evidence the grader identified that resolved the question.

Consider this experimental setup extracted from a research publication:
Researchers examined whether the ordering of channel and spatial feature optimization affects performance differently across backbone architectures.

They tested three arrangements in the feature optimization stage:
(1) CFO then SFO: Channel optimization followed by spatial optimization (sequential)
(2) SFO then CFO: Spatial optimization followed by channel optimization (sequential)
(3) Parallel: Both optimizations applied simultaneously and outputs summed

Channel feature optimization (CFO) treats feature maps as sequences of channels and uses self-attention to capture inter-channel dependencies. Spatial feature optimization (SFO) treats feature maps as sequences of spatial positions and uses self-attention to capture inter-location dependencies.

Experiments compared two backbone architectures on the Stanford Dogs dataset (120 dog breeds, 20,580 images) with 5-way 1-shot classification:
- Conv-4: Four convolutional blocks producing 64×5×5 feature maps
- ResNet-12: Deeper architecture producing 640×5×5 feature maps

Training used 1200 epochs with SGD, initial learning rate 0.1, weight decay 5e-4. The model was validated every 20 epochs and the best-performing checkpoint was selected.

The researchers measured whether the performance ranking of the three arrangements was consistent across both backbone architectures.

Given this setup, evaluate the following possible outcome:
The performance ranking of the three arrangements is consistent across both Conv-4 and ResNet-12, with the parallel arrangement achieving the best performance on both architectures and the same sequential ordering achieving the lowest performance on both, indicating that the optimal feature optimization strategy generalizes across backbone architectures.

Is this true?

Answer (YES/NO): NO